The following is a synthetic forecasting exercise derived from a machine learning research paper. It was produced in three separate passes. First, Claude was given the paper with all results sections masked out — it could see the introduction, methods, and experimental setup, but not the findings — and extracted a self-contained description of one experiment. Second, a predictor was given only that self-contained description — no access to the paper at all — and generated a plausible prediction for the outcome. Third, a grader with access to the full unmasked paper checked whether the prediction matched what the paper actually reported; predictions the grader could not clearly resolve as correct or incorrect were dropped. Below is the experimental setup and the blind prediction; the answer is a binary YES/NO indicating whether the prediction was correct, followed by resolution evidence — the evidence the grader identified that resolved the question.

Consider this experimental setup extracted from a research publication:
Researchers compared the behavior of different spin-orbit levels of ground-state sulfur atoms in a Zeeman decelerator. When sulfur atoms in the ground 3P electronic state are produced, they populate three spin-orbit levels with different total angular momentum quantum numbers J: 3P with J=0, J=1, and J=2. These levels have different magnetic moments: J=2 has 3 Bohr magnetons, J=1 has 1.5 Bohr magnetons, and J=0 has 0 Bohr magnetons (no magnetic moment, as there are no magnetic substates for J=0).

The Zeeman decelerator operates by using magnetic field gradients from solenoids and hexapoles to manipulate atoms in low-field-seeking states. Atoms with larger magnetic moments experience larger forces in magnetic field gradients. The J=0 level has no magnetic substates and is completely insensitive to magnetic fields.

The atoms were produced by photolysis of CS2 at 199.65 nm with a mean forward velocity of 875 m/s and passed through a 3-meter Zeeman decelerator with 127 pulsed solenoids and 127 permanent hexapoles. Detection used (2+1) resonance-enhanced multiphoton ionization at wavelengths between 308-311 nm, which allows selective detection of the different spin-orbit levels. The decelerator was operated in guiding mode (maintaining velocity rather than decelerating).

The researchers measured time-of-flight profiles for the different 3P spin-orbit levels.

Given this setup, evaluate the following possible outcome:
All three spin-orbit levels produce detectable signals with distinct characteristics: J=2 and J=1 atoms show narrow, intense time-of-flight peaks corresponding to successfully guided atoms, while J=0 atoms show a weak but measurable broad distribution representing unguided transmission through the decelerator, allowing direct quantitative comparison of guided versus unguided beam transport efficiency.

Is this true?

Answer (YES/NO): NO